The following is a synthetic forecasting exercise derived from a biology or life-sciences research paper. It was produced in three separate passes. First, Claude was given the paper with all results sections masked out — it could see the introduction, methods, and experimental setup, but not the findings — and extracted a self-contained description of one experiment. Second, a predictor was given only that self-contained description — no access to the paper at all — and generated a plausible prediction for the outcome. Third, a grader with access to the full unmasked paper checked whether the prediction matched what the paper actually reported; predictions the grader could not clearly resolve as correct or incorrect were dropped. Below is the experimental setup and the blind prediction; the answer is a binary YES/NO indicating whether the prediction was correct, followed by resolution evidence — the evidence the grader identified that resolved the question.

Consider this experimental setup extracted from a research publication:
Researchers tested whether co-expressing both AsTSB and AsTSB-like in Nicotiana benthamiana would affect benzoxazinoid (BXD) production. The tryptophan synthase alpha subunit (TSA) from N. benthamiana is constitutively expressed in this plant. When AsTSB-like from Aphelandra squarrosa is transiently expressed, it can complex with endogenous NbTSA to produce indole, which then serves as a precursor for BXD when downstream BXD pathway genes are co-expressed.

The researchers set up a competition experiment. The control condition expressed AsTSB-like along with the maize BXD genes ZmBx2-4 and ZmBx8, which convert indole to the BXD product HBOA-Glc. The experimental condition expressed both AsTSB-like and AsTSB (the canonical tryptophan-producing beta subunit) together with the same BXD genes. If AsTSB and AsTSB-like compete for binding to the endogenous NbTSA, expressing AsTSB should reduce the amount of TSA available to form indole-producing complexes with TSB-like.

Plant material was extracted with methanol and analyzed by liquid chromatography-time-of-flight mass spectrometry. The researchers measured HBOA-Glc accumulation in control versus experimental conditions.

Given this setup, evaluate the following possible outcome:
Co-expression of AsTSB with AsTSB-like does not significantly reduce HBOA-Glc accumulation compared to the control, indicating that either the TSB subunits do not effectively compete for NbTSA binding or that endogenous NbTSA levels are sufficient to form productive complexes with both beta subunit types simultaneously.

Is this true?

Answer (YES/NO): NO